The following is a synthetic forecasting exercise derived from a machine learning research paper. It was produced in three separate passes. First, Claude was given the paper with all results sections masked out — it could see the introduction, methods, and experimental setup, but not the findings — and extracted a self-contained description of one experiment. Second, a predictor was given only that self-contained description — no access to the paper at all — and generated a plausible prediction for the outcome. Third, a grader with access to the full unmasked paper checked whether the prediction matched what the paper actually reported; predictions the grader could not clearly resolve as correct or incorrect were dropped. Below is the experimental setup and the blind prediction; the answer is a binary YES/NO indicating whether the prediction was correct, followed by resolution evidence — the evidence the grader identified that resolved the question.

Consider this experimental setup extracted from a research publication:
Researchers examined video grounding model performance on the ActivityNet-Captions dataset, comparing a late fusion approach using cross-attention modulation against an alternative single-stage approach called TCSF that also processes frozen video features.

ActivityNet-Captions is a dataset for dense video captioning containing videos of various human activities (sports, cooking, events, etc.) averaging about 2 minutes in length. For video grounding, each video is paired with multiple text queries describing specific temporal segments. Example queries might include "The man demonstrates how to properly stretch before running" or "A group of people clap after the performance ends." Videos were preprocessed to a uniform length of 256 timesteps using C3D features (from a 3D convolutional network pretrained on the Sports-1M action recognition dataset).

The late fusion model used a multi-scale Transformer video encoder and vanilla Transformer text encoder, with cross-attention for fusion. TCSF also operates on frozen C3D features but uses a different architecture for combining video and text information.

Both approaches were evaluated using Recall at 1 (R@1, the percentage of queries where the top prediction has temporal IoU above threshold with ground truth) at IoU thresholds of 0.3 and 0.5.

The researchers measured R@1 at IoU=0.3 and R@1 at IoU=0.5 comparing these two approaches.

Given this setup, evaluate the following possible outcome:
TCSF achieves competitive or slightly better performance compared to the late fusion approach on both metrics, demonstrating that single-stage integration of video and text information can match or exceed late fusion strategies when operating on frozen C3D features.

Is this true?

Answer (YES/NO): YES